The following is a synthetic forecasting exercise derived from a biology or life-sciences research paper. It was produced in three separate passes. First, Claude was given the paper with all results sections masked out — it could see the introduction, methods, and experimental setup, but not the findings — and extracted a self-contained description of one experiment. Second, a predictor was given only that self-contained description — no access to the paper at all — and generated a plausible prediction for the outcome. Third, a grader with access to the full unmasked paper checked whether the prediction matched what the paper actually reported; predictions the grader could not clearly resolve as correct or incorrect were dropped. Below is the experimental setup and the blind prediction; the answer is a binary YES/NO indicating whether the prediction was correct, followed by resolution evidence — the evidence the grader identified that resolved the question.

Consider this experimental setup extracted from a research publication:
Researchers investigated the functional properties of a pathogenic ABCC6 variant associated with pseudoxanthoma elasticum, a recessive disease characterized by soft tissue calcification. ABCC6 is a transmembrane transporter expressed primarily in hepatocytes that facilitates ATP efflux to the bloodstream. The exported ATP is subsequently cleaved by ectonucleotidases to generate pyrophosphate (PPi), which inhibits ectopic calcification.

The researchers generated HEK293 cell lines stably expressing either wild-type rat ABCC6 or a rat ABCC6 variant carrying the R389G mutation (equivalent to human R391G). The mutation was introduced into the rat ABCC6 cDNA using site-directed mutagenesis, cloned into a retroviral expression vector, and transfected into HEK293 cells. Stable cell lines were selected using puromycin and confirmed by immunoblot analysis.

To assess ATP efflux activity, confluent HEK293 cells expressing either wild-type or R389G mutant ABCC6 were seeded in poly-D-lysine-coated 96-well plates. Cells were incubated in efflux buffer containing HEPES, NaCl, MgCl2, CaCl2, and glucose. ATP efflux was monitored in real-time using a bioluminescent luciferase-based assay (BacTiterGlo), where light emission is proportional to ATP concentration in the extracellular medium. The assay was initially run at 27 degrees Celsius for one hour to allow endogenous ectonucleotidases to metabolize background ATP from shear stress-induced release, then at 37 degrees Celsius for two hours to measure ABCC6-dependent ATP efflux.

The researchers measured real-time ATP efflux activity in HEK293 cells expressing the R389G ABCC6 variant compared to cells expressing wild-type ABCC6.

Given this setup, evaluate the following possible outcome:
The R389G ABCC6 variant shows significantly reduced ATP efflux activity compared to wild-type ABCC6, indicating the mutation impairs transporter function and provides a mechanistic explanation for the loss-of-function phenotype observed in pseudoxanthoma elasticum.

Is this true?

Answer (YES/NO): NO